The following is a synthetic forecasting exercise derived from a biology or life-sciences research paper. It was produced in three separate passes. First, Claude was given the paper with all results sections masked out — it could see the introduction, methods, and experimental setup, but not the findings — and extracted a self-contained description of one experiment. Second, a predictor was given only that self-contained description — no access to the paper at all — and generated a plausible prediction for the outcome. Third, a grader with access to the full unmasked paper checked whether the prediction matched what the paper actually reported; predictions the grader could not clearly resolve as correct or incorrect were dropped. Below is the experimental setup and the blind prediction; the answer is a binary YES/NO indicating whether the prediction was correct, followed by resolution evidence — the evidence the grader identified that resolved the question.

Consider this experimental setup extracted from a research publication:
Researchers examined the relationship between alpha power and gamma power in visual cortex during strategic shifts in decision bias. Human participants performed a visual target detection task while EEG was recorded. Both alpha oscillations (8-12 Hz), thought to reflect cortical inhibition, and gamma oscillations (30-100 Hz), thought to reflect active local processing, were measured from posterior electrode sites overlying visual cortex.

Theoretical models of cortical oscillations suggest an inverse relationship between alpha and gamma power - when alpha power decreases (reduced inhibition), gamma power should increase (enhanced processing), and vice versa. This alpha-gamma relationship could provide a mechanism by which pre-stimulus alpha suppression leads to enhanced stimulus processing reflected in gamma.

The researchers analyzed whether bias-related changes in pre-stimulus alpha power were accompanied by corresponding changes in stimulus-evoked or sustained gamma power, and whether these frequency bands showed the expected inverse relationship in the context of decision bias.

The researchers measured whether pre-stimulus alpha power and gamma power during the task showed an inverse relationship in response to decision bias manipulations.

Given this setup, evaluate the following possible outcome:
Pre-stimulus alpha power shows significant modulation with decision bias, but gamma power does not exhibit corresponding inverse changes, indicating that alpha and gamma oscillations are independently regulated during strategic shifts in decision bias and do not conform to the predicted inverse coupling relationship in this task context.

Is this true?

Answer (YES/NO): NO